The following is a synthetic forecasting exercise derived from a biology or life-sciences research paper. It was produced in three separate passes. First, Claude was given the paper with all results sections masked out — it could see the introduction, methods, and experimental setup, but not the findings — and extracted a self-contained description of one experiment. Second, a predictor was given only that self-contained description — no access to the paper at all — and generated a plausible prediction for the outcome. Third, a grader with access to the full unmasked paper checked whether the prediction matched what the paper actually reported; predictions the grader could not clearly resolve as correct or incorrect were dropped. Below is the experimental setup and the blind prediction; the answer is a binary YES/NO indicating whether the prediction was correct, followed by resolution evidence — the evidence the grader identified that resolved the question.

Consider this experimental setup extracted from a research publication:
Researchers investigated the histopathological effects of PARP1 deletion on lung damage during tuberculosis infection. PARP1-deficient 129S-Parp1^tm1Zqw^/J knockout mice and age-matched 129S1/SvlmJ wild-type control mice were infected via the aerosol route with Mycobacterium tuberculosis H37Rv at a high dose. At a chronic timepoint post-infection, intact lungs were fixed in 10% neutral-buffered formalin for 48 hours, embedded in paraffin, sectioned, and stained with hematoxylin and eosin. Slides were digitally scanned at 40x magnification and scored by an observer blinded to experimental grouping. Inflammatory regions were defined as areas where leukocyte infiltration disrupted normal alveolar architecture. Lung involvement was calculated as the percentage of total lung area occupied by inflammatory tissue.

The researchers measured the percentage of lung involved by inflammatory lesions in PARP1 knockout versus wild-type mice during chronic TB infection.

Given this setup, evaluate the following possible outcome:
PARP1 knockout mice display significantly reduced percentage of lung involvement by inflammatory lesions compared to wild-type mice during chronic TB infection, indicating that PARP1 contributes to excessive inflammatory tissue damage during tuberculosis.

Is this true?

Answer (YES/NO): NO